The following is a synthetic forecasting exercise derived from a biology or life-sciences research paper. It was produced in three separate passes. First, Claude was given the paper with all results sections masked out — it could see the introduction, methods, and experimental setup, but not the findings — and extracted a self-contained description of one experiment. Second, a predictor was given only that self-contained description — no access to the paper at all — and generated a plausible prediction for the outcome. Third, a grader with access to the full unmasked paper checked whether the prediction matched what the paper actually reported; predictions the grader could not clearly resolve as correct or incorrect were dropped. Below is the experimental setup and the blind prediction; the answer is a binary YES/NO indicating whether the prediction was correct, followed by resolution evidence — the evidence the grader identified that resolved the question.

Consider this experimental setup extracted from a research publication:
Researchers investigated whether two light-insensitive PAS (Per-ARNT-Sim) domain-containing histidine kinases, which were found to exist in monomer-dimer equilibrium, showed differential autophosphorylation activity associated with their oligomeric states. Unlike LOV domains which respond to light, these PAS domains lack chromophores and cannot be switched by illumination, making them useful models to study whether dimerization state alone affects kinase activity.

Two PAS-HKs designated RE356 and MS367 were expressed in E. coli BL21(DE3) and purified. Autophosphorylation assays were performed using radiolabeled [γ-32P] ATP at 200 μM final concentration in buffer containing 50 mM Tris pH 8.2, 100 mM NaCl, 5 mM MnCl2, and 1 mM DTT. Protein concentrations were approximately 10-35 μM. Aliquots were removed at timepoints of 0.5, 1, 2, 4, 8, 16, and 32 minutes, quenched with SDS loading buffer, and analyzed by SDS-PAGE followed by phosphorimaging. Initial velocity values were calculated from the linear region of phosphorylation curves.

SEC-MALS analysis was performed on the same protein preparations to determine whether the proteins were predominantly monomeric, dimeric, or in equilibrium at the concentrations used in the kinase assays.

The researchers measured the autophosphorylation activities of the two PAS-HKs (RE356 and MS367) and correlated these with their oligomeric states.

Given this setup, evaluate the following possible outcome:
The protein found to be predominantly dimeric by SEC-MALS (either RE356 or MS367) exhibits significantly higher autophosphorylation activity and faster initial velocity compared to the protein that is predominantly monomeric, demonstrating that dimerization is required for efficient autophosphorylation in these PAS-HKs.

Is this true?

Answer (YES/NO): NO